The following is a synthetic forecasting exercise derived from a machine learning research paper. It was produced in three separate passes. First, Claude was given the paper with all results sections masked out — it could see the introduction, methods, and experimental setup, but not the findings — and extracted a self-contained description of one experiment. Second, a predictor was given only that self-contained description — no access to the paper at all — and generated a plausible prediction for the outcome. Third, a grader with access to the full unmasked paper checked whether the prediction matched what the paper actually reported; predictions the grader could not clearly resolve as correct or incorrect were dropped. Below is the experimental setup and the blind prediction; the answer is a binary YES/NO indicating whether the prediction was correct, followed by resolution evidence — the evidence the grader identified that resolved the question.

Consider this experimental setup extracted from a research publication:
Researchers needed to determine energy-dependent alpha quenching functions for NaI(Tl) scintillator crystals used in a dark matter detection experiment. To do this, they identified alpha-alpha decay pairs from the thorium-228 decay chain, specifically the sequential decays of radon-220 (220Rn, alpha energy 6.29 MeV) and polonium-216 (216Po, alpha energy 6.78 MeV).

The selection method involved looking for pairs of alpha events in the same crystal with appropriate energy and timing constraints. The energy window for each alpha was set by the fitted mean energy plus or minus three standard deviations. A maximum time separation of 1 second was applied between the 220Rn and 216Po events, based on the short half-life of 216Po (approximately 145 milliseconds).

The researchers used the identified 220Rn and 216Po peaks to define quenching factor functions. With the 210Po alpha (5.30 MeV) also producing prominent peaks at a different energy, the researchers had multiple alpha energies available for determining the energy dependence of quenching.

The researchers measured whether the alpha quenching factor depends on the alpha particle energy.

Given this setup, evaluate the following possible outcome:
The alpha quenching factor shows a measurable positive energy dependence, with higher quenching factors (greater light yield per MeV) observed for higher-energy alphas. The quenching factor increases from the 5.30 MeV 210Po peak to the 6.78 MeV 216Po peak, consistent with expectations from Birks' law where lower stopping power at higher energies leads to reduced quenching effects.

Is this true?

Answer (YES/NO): YES